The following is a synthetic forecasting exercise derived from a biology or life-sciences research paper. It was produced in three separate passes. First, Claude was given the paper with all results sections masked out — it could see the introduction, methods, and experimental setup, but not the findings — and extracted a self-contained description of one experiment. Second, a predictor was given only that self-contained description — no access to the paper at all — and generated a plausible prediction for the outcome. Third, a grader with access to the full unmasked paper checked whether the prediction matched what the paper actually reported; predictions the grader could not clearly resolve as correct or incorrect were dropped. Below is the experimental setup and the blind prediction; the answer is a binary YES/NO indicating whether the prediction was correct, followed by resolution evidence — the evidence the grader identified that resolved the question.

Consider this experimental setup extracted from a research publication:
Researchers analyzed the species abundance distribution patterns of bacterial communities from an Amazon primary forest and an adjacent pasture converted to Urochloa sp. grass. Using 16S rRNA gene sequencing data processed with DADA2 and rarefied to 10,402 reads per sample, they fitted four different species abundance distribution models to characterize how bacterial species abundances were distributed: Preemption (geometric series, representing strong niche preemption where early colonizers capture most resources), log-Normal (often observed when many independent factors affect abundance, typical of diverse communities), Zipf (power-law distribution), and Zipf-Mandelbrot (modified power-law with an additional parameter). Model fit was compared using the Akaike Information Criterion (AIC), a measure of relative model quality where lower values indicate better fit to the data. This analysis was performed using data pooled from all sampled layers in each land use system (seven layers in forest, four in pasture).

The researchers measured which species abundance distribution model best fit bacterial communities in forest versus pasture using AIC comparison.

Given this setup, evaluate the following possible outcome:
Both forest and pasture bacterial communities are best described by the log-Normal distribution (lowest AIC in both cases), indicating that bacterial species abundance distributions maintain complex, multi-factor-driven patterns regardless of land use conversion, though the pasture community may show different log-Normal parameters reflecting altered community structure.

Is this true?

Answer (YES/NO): YES